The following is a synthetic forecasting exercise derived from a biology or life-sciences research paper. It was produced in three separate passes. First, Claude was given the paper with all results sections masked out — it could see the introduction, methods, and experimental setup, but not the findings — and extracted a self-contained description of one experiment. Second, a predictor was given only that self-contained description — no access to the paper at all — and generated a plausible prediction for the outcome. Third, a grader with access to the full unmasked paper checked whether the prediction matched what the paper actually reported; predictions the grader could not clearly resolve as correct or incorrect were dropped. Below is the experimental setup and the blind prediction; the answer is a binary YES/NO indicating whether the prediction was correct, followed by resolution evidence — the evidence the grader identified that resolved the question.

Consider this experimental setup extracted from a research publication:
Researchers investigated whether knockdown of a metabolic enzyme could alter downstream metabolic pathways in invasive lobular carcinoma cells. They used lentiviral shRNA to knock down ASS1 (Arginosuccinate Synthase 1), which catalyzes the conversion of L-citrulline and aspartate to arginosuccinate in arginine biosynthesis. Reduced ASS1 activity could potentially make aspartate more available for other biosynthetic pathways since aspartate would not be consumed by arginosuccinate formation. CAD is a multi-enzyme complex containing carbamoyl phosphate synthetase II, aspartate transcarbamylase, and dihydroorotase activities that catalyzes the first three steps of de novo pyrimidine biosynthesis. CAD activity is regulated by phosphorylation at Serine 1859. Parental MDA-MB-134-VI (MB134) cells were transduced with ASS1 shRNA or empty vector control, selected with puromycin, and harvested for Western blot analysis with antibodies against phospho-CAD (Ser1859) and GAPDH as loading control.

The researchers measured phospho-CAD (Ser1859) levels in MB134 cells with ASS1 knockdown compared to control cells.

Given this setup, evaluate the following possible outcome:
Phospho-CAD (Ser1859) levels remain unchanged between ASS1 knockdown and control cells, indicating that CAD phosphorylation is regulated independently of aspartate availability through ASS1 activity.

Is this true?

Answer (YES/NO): NO